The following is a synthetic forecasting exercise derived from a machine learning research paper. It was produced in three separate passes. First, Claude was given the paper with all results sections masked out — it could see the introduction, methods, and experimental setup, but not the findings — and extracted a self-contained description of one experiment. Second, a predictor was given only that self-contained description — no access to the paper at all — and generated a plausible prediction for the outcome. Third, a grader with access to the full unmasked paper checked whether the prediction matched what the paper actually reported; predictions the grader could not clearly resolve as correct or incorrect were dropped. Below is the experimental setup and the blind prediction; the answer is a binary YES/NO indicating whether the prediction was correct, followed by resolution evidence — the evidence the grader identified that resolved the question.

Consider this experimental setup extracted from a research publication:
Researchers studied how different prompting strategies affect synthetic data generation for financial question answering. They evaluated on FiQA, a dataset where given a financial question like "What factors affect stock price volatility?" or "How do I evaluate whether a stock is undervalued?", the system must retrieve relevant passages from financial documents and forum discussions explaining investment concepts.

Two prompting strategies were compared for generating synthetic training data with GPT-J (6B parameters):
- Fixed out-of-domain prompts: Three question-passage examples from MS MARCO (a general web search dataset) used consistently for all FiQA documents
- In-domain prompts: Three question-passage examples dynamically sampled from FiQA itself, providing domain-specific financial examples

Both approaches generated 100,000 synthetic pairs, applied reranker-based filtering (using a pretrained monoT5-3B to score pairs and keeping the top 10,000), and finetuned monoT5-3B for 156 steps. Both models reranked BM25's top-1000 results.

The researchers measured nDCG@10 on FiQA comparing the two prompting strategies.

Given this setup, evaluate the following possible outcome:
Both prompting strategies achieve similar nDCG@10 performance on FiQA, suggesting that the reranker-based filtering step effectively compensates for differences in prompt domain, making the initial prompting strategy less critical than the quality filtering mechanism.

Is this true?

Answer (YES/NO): NO